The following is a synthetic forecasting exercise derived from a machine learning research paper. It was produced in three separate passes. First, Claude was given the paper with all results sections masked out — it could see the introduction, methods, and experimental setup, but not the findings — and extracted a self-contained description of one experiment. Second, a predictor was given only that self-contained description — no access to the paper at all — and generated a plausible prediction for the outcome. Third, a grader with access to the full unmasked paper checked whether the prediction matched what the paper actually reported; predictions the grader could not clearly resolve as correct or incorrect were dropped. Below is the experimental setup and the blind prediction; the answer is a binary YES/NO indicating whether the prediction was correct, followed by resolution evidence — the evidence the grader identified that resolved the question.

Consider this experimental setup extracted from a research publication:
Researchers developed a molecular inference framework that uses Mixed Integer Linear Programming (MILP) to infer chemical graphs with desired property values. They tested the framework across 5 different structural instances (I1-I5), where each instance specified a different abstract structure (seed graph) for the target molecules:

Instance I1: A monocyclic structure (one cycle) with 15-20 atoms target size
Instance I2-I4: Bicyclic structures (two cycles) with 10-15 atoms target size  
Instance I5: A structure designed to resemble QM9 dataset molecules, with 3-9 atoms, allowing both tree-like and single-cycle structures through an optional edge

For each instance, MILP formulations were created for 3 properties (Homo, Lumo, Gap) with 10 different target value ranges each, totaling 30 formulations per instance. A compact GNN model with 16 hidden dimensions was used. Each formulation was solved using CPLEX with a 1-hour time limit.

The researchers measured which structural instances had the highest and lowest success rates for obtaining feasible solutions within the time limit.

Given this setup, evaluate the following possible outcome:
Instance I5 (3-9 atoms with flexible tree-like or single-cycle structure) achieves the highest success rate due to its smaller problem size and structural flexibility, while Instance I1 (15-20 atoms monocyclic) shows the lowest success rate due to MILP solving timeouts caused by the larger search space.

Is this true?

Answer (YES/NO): NO